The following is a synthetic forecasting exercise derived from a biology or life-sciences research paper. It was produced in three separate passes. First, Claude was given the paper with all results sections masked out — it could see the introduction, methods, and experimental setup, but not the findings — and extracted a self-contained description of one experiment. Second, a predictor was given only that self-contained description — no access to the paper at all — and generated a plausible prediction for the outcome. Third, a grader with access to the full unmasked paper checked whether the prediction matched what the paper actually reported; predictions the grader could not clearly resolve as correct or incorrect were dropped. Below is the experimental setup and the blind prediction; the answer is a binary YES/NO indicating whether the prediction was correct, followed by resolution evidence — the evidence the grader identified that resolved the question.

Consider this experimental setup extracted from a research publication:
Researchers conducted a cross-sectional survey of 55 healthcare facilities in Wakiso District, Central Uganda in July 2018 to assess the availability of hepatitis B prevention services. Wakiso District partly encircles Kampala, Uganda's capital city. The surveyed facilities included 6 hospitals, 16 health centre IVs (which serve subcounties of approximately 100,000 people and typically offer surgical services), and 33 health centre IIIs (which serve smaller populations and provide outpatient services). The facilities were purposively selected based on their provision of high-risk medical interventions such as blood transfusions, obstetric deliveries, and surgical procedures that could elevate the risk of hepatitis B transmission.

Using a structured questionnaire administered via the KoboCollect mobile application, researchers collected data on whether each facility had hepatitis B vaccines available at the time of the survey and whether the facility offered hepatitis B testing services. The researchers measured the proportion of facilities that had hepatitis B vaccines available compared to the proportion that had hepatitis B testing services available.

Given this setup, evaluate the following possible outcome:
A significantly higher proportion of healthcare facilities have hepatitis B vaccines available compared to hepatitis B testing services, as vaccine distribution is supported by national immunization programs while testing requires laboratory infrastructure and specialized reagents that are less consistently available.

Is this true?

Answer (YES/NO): NO